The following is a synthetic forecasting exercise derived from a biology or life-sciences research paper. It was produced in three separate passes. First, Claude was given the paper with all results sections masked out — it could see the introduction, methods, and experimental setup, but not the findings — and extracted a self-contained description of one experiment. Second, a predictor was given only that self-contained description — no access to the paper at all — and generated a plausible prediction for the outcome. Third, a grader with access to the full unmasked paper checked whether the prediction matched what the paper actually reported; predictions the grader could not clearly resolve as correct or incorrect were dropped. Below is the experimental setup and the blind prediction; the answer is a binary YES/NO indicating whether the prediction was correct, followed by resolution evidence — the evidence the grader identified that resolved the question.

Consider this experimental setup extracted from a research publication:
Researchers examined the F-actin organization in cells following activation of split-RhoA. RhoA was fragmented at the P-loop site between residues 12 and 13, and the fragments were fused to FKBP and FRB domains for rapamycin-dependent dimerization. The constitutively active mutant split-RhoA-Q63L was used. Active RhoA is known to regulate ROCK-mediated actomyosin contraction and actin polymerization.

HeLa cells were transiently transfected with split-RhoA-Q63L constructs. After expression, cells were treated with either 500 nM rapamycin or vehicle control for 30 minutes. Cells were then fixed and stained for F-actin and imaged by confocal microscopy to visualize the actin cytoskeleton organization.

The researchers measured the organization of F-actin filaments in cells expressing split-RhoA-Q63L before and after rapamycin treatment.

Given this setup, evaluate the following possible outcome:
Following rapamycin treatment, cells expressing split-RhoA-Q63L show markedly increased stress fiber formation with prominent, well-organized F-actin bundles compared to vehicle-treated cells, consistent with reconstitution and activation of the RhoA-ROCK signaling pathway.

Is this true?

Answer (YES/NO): YES